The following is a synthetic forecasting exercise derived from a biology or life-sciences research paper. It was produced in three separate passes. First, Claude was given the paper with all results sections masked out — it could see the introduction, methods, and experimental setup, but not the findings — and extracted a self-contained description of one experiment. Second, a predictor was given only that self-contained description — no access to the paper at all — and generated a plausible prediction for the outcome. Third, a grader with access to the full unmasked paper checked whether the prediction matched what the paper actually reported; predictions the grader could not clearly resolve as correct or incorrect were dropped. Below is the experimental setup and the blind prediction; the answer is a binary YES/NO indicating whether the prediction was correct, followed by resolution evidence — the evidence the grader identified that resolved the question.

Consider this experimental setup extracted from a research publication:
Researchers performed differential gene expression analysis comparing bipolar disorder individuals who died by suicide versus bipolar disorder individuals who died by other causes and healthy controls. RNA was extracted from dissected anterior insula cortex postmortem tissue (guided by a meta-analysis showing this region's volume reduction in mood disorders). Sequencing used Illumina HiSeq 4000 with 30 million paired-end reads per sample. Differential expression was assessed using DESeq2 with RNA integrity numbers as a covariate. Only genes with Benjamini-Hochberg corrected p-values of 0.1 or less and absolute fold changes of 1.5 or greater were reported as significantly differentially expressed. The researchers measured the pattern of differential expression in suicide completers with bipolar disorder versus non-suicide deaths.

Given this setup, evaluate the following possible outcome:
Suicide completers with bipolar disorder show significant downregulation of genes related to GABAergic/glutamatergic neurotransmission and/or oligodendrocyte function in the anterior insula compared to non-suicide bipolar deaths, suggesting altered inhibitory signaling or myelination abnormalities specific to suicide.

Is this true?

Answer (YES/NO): NO